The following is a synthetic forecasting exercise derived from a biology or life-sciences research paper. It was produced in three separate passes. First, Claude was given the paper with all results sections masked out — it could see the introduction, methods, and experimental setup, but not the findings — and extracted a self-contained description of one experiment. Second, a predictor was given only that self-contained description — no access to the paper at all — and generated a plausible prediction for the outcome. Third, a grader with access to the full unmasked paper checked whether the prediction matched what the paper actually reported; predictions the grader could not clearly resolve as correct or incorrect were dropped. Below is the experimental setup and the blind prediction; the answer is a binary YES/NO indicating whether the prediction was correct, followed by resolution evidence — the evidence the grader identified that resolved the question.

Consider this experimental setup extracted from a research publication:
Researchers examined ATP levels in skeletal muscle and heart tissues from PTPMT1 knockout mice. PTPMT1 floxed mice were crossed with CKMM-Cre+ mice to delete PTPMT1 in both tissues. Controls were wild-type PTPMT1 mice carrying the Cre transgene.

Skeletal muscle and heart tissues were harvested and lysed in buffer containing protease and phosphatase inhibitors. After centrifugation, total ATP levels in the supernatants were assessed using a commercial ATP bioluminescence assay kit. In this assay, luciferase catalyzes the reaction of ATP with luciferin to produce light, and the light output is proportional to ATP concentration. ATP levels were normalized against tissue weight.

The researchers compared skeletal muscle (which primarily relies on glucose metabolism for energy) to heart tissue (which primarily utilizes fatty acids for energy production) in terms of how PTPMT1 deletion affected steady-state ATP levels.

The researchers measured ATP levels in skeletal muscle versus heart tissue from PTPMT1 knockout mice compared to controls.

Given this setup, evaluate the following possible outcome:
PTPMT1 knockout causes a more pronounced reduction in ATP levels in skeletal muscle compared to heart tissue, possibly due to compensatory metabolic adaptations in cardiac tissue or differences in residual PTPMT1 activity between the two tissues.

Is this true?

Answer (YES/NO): YES